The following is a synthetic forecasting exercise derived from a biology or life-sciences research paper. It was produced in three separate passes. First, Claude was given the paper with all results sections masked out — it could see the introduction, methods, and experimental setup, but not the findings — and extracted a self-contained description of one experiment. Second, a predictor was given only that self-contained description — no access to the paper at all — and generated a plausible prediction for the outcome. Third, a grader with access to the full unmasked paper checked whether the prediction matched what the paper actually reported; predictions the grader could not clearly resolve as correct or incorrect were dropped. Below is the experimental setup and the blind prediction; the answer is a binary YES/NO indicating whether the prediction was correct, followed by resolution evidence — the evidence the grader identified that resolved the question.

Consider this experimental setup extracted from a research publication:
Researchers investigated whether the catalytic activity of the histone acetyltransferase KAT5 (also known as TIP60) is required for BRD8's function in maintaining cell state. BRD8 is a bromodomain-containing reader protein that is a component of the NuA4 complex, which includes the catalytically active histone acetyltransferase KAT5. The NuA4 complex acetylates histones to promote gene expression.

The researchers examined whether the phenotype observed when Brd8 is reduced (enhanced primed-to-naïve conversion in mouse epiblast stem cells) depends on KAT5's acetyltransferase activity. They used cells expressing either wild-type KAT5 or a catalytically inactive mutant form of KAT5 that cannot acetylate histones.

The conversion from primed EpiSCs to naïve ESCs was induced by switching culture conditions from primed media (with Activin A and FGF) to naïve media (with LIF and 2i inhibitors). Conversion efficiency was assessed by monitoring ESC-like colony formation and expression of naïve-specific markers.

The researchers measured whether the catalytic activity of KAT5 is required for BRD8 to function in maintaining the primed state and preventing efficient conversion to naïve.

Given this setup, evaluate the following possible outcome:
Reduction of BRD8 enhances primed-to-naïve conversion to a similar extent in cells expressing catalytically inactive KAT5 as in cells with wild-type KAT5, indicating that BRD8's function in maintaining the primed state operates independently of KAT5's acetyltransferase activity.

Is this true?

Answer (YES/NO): NO